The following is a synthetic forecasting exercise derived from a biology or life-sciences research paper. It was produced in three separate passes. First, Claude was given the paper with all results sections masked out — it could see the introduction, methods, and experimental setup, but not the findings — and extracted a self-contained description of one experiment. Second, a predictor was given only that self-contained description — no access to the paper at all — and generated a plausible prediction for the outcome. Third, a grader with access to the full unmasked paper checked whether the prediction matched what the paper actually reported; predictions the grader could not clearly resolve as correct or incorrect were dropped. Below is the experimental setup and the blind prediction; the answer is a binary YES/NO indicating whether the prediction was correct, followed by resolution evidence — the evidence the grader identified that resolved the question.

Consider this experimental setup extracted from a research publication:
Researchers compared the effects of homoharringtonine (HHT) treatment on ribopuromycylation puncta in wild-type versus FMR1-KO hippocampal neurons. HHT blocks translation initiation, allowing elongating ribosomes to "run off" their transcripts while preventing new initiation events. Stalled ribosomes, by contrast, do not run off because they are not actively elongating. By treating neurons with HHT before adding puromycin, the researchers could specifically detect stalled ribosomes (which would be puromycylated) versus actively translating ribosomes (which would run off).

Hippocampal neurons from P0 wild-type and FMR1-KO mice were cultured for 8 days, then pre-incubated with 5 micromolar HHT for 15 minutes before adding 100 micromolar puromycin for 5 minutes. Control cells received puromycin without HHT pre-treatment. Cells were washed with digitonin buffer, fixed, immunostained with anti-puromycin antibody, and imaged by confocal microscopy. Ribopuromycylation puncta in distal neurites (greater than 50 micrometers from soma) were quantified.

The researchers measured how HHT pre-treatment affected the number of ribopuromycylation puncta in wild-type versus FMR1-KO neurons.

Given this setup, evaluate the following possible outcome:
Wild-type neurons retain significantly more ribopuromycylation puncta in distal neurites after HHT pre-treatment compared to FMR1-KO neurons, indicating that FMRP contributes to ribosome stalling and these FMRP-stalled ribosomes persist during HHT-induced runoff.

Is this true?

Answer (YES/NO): NO